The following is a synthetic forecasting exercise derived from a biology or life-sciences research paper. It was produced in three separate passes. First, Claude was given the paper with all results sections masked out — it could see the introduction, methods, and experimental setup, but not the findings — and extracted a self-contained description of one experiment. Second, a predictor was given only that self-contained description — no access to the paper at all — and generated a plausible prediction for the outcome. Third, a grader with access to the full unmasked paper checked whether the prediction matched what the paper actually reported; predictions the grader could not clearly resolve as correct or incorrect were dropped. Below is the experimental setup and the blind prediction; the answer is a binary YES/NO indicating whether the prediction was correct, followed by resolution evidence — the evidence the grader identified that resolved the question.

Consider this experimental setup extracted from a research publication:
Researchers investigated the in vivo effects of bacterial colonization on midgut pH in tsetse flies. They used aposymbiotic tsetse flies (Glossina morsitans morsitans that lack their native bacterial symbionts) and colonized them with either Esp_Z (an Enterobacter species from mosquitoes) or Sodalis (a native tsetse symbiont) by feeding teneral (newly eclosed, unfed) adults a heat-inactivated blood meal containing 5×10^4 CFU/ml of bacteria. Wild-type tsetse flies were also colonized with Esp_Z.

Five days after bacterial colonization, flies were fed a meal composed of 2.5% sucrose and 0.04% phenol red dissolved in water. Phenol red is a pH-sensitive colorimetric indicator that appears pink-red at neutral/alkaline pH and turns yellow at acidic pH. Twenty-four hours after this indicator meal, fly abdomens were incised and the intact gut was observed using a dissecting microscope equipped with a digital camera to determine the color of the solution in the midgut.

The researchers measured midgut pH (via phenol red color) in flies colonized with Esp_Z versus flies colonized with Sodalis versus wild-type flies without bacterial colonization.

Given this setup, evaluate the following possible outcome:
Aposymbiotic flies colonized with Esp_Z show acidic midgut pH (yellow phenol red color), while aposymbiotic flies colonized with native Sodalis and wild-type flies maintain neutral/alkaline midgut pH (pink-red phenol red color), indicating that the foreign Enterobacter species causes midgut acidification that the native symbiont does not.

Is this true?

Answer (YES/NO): YES